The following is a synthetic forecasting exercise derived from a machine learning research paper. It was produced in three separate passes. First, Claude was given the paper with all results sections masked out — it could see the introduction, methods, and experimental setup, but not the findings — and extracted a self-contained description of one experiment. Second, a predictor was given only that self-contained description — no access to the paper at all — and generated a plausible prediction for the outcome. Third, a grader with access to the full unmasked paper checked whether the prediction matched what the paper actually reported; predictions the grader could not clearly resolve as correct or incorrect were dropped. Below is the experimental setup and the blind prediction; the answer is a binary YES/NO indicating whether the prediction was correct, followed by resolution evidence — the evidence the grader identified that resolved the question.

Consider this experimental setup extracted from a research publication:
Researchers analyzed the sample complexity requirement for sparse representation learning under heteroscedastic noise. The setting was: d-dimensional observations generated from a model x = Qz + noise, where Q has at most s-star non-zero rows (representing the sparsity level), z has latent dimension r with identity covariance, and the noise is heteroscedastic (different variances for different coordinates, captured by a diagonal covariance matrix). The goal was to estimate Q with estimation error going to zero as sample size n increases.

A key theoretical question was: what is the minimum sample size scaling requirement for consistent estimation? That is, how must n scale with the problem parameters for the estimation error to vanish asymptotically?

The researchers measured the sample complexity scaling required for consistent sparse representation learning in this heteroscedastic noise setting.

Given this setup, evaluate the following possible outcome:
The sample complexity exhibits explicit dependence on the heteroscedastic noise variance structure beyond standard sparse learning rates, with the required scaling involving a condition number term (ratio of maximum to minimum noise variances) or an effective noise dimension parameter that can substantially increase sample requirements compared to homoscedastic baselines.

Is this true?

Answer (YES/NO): NO